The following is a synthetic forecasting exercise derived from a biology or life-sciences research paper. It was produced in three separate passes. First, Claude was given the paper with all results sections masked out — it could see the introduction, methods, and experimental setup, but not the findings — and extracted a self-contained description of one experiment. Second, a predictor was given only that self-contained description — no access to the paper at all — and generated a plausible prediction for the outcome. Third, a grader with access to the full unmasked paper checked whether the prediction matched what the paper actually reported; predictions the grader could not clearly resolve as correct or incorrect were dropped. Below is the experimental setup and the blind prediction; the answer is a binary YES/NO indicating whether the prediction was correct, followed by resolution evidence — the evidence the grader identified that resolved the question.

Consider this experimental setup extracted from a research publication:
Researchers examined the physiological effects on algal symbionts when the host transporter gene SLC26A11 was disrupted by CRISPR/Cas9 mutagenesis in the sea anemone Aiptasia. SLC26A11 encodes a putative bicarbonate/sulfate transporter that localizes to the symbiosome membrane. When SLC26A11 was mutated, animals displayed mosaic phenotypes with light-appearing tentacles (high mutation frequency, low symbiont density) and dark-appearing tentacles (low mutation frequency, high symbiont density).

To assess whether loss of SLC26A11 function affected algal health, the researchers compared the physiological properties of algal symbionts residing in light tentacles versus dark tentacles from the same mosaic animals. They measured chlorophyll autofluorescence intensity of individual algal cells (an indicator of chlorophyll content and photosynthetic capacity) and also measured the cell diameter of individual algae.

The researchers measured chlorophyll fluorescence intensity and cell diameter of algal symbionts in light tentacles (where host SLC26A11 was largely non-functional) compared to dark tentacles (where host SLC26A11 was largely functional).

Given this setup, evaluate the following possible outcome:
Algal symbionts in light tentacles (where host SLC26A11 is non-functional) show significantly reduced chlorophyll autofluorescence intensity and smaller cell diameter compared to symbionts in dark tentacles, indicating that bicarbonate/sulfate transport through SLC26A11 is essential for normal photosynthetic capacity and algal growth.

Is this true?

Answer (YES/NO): NO